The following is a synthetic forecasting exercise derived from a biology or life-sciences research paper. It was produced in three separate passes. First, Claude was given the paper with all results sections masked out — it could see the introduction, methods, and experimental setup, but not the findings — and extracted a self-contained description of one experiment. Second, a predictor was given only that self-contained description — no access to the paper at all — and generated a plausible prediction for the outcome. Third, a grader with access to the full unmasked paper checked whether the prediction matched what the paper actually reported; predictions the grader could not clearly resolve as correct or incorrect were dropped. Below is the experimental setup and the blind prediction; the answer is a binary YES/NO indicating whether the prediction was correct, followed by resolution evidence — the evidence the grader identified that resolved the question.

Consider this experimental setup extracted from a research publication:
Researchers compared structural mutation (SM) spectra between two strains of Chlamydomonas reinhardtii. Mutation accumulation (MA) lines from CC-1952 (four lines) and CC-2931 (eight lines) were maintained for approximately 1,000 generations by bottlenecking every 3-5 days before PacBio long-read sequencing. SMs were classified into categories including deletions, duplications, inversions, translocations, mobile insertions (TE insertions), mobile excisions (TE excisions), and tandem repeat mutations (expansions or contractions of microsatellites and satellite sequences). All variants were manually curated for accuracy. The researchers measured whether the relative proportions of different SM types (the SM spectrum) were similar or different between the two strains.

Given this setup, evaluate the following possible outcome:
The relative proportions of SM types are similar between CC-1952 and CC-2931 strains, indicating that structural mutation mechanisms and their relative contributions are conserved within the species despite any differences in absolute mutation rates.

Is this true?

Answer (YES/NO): NO